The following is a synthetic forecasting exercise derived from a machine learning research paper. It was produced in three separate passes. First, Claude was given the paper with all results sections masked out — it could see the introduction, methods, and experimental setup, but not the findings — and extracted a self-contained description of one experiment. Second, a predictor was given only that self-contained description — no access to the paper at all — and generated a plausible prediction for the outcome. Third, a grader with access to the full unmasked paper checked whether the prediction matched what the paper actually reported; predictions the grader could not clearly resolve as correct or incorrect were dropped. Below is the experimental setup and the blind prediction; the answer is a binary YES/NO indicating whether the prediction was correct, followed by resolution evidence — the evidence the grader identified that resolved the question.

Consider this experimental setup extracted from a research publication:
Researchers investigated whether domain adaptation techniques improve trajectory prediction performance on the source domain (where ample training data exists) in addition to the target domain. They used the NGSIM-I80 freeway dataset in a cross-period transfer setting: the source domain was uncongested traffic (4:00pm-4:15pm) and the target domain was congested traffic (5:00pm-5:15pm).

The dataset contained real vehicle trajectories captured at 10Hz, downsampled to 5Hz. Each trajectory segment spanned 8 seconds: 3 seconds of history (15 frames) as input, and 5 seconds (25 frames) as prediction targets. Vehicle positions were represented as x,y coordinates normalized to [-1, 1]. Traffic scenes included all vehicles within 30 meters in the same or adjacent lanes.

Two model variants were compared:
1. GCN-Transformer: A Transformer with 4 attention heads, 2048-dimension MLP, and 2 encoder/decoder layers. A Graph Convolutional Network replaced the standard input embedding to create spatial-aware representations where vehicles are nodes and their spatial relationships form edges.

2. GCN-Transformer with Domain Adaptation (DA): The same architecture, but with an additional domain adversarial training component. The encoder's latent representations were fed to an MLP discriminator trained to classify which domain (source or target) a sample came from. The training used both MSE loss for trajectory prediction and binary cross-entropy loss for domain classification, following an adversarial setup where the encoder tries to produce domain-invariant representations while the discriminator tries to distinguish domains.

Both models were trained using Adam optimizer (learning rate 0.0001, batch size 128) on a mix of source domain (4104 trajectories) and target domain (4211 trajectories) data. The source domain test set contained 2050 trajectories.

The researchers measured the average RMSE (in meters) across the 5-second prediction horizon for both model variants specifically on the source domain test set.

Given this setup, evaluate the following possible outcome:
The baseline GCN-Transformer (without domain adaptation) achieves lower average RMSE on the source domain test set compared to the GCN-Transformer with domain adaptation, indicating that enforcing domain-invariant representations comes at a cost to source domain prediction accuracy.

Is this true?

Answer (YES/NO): NO